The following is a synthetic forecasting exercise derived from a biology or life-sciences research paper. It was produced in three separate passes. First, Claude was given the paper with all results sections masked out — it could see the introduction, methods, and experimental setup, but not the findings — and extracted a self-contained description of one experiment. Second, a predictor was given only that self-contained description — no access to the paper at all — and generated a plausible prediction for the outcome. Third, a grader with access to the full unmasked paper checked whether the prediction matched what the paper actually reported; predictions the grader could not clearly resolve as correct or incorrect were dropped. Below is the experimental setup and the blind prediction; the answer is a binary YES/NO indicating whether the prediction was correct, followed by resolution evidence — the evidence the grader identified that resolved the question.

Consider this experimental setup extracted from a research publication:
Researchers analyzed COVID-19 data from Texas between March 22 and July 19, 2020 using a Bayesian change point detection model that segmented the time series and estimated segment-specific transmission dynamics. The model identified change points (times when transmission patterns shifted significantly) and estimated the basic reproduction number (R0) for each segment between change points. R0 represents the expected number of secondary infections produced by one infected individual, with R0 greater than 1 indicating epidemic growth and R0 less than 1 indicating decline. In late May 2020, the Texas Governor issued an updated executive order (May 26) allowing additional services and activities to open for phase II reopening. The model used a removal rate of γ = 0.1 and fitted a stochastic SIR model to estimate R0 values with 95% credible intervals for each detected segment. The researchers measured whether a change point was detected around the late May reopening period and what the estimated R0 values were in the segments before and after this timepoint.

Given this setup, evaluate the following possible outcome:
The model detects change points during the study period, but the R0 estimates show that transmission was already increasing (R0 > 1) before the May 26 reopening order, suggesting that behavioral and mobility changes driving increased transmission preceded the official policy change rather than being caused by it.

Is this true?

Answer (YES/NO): NO